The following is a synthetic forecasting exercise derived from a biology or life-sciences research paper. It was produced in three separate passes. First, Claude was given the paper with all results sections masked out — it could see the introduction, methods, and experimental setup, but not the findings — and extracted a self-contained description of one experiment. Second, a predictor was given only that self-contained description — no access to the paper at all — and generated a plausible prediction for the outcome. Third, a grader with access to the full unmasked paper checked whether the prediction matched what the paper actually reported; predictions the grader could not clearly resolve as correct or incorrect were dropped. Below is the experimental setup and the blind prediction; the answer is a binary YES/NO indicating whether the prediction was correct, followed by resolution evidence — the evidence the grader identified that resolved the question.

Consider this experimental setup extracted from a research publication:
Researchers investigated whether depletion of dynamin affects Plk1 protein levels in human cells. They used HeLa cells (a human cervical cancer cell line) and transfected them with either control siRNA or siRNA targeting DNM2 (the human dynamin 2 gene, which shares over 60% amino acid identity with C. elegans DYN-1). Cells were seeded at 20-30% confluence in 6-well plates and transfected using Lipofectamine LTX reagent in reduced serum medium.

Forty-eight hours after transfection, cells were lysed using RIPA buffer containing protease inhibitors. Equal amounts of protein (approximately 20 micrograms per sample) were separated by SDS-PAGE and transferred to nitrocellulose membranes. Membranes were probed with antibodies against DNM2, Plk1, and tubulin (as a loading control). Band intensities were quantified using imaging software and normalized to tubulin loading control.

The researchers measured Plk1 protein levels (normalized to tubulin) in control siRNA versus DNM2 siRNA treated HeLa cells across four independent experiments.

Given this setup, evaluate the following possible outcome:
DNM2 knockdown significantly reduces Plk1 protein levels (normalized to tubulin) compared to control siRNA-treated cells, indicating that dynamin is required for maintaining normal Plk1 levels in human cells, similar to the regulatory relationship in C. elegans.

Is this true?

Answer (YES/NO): NO